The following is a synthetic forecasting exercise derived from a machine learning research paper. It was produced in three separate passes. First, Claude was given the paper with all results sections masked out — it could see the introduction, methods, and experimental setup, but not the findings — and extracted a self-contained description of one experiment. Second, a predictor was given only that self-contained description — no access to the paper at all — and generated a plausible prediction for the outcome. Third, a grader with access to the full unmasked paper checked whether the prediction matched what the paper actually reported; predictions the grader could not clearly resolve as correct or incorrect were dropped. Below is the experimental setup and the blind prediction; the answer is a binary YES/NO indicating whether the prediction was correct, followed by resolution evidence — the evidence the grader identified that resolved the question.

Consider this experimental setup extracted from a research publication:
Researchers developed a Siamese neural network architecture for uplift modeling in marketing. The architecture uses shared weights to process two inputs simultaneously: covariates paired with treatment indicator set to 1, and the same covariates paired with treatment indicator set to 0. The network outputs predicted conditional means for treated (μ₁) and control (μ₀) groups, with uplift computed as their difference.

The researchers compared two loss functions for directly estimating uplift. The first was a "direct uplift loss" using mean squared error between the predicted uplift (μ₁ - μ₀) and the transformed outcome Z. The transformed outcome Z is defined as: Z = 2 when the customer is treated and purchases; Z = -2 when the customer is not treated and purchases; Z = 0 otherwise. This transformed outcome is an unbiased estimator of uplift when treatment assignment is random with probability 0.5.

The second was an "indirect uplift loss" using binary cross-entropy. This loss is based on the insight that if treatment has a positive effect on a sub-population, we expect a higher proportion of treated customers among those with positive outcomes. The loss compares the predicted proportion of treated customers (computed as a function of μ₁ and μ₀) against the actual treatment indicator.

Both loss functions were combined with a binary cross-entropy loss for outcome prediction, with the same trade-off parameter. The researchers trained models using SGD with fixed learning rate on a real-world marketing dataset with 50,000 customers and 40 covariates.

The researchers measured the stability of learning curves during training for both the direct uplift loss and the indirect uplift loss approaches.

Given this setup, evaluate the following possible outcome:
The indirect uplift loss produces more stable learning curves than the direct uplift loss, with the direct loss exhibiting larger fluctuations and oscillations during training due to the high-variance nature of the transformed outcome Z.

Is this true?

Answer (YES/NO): YES